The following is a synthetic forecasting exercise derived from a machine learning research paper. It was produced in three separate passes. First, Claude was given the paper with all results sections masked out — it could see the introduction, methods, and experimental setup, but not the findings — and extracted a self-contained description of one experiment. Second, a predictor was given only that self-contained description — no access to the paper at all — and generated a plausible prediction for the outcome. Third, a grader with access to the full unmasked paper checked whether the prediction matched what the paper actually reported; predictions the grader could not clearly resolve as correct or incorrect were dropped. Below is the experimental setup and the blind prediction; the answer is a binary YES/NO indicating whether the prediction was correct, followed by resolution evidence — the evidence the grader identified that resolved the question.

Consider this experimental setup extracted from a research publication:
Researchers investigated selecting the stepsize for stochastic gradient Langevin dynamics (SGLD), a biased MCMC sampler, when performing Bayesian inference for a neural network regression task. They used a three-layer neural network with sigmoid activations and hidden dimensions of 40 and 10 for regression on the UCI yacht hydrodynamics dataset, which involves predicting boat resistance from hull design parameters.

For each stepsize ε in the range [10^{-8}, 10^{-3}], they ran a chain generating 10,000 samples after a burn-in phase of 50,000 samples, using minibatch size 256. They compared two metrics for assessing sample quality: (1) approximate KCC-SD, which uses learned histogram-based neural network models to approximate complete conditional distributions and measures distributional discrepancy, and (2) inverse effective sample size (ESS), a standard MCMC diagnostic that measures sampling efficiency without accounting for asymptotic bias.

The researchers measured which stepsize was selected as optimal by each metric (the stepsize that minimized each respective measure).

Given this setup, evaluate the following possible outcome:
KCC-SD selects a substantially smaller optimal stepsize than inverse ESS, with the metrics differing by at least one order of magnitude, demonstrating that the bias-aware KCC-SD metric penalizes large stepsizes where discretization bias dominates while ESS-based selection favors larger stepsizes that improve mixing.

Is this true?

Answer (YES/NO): YES